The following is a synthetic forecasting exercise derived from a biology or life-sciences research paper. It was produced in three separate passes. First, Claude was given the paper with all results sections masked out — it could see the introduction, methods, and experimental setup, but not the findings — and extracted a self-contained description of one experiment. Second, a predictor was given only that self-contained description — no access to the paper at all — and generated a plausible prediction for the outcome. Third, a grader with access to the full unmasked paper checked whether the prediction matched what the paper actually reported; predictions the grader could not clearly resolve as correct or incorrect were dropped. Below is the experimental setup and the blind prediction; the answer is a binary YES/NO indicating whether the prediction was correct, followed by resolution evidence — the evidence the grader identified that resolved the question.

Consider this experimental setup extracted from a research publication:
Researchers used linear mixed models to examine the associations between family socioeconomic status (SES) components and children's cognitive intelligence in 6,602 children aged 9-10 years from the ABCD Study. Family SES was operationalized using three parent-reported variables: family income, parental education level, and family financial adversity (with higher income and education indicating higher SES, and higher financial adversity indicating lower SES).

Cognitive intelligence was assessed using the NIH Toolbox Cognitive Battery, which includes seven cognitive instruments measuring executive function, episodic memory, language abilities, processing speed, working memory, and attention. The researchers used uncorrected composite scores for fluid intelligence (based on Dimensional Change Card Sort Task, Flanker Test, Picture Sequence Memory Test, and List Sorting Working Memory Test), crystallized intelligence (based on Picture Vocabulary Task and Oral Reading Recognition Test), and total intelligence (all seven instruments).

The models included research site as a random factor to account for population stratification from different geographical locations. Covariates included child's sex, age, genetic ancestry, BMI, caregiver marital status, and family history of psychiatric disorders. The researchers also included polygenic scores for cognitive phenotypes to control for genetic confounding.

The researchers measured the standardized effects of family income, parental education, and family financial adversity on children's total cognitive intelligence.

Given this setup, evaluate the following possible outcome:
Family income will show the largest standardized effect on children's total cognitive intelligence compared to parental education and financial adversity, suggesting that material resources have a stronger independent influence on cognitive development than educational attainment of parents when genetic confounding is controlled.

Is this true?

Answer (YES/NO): NO